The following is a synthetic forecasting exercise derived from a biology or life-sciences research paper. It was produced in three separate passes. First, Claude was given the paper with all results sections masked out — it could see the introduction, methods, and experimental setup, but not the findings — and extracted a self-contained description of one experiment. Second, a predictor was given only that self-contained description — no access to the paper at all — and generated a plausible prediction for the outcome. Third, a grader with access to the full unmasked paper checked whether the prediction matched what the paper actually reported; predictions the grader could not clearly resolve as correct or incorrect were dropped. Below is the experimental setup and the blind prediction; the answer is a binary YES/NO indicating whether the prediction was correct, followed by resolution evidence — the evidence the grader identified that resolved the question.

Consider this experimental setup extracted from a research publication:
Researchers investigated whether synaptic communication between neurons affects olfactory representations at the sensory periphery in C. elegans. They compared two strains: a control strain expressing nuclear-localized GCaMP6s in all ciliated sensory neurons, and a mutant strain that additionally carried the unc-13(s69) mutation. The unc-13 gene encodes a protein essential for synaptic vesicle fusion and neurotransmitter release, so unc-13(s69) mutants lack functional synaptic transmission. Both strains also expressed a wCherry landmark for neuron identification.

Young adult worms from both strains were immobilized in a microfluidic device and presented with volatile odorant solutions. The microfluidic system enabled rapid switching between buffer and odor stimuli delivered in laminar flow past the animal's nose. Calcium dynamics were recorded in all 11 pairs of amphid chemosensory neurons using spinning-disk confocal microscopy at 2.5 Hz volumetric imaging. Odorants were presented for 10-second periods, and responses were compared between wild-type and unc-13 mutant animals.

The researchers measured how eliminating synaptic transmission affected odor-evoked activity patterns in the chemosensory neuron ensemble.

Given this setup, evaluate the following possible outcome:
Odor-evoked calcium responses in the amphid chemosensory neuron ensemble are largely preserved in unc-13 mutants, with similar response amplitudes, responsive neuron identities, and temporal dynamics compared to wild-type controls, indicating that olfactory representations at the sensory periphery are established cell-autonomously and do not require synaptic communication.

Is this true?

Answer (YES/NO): NO